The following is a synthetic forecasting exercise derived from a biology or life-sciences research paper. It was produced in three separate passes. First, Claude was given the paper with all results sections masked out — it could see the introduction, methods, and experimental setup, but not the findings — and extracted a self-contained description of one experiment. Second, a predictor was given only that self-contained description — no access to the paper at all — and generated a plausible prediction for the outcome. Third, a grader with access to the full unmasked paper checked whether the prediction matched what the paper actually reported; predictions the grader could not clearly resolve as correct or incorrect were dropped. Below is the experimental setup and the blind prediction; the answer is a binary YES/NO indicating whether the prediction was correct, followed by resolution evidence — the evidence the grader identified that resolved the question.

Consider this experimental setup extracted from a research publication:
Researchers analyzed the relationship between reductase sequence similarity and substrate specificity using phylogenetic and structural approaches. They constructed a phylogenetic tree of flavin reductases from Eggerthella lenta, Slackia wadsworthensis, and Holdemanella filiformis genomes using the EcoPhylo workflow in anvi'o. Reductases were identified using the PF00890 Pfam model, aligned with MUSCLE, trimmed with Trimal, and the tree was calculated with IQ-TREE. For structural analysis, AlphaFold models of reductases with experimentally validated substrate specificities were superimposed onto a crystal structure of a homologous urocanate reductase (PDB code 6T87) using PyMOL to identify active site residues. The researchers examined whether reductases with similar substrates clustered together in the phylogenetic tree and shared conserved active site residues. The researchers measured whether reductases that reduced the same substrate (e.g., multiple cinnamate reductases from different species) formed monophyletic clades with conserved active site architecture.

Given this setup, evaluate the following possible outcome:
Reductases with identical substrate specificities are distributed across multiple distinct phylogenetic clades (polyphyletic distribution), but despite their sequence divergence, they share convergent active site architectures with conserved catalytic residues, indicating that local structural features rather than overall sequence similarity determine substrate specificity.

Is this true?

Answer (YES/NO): NO